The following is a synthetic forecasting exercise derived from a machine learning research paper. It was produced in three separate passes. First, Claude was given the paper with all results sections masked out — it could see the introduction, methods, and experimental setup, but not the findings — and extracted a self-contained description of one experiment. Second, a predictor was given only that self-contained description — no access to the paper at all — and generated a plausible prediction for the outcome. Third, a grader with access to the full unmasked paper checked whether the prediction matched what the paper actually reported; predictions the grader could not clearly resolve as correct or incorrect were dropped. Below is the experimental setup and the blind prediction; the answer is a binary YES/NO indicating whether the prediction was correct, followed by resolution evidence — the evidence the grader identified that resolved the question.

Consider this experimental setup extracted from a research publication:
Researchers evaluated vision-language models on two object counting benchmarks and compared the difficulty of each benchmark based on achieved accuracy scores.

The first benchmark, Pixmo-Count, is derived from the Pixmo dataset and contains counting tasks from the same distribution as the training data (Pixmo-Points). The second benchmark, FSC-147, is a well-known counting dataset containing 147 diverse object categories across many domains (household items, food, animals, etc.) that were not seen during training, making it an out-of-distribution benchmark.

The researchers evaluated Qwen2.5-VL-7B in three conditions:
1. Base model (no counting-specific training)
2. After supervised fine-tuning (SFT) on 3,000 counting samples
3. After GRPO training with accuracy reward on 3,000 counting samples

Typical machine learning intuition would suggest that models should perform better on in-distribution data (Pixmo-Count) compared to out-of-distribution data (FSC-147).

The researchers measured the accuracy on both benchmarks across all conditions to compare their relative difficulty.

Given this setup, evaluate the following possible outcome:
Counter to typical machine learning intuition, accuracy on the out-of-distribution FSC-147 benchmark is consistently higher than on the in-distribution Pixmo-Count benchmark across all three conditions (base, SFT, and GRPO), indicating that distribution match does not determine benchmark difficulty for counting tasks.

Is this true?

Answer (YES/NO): YES